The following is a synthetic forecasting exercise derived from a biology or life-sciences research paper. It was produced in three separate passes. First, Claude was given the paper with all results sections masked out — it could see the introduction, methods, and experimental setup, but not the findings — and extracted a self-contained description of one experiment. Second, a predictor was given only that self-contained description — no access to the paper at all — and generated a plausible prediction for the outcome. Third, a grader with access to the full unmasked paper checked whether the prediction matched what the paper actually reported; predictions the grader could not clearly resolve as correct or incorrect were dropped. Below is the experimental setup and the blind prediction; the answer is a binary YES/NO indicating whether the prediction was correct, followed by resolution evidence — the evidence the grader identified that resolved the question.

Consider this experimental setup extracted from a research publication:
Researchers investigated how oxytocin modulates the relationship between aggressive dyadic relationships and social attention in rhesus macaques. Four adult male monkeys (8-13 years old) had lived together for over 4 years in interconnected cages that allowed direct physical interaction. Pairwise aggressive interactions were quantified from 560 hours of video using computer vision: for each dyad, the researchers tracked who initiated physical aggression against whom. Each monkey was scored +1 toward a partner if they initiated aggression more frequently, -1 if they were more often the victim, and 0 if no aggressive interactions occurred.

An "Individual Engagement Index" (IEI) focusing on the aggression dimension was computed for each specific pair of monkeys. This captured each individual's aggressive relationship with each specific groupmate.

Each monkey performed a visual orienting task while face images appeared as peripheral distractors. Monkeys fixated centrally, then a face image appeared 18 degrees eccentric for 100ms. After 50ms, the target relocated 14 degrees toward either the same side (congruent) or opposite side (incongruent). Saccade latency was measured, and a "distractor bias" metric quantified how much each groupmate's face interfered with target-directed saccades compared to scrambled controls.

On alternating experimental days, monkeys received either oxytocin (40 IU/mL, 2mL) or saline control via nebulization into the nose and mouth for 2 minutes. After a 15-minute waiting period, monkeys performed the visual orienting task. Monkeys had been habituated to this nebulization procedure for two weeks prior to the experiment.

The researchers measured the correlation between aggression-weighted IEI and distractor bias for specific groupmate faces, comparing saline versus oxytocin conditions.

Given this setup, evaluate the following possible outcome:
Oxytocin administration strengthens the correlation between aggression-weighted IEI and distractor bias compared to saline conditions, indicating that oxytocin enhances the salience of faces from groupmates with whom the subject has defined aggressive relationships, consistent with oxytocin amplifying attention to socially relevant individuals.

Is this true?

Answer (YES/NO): NO